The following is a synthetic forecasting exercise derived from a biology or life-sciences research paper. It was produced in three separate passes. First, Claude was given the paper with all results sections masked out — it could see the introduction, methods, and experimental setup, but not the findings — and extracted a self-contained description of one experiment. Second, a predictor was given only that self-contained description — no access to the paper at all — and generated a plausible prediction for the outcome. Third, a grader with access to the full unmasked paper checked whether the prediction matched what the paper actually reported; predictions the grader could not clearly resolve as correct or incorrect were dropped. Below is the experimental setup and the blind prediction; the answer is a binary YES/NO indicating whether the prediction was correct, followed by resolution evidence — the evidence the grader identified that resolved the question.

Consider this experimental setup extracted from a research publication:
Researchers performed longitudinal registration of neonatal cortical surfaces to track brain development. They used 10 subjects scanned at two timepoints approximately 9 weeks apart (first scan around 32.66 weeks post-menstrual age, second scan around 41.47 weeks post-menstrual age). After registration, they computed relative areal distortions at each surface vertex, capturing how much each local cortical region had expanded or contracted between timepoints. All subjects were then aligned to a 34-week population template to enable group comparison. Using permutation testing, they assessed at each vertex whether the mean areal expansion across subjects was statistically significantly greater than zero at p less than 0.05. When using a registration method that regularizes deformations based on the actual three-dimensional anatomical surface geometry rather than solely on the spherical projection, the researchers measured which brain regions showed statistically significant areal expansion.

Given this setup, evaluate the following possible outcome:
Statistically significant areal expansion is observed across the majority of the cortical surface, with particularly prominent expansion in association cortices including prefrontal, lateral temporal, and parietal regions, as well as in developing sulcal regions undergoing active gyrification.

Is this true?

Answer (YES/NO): NO